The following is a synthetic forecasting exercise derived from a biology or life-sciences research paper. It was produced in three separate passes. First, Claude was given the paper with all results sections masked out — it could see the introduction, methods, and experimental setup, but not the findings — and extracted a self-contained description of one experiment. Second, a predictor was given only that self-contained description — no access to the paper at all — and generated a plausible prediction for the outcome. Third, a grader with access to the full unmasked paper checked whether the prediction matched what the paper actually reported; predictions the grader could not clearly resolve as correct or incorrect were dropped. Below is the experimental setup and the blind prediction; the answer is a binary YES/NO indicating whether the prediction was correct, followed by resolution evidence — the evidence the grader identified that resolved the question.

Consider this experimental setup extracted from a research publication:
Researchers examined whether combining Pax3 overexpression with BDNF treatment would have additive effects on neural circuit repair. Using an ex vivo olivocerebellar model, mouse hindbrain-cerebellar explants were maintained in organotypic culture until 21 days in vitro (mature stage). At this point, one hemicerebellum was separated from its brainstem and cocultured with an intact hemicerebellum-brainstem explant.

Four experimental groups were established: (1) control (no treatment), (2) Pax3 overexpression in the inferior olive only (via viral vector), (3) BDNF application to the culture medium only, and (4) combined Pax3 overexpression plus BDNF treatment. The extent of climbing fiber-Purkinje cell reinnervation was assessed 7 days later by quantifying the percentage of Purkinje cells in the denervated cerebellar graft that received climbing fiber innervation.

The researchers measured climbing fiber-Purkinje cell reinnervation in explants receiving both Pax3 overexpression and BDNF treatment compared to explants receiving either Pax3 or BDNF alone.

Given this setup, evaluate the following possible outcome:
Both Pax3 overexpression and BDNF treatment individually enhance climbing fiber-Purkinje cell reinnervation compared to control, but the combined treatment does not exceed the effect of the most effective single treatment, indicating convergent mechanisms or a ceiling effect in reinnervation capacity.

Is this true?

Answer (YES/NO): NO